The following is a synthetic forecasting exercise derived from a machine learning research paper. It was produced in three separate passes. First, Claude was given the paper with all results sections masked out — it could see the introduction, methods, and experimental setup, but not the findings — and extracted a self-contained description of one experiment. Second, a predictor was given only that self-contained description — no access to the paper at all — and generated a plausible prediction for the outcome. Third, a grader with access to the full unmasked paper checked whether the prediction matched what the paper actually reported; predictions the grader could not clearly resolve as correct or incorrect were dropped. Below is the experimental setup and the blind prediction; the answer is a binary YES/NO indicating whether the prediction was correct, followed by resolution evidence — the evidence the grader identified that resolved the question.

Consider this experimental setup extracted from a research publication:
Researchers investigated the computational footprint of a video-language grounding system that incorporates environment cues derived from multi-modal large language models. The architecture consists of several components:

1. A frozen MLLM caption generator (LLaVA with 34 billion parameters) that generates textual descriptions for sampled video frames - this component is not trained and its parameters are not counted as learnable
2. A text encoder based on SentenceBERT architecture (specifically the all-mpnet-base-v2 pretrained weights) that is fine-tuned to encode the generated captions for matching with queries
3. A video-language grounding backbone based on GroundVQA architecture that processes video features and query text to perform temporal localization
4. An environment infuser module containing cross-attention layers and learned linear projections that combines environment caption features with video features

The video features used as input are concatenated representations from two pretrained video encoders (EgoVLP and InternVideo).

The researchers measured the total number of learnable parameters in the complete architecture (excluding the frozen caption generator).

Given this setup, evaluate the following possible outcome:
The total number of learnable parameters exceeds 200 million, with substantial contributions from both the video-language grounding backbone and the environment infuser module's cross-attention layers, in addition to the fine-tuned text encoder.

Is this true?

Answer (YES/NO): YES